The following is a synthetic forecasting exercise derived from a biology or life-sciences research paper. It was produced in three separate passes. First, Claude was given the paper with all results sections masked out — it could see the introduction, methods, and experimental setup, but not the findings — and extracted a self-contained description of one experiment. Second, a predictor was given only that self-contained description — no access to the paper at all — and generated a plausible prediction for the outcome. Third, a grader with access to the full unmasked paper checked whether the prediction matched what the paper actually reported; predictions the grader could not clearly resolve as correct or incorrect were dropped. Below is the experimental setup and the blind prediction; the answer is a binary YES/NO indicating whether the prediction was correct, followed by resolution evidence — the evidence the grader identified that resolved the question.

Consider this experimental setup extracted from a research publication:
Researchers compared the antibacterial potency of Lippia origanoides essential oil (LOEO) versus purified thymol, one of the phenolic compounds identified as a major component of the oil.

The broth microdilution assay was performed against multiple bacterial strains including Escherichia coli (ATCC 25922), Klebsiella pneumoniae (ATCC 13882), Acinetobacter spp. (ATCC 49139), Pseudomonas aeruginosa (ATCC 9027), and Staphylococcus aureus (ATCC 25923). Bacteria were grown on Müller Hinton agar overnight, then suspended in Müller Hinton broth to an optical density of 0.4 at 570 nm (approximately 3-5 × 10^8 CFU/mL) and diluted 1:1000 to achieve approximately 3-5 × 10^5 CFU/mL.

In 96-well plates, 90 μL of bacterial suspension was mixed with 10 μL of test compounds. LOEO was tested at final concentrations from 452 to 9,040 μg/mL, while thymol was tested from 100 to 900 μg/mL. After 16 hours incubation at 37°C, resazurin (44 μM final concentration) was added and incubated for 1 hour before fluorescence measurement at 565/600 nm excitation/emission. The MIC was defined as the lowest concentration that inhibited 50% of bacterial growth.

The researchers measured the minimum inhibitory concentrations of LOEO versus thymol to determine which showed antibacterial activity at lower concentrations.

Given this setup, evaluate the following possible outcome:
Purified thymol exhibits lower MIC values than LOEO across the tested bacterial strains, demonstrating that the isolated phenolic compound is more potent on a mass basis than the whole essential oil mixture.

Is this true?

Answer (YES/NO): YES